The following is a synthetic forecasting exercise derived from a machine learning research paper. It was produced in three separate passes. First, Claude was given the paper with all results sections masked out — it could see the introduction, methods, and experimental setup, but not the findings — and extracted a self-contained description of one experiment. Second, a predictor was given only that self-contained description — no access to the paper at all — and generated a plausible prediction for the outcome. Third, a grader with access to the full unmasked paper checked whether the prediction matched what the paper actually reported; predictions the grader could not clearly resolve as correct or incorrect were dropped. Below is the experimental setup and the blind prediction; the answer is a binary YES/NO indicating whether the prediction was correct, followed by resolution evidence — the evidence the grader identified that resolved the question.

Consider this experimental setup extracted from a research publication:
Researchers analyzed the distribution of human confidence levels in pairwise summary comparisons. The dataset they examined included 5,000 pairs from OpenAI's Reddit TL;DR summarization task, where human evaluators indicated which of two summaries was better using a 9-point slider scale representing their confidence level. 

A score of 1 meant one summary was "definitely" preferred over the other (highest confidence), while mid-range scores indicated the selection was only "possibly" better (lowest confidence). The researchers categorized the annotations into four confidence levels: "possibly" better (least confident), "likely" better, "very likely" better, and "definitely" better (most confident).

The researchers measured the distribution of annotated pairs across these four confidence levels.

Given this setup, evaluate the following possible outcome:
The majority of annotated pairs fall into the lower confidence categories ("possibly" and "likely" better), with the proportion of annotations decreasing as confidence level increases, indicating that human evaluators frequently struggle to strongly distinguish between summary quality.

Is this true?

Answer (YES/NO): NO